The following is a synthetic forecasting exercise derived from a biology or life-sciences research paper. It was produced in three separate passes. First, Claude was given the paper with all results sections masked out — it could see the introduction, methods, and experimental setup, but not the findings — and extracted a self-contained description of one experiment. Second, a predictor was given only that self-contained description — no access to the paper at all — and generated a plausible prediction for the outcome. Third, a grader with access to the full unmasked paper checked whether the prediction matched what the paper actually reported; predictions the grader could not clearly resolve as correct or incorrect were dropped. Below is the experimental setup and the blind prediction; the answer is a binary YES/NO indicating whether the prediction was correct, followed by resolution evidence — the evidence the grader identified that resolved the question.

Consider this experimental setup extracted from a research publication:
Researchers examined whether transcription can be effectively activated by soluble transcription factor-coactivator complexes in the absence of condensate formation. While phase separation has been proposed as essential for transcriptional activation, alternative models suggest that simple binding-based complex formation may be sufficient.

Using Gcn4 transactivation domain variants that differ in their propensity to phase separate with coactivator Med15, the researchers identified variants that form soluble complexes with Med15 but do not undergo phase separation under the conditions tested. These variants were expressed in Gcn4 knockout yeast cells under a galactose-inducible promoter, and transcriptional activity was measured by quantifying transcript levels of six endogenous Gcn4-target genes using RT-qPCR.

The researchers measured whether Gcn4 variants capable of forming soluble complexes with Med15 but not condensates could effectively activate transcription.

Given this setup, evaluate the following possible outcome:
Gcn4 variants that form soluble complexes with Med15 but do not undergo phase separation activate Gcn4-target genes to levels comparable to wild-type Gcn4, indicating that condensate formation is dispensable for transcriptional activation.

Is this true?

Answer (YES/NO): NO